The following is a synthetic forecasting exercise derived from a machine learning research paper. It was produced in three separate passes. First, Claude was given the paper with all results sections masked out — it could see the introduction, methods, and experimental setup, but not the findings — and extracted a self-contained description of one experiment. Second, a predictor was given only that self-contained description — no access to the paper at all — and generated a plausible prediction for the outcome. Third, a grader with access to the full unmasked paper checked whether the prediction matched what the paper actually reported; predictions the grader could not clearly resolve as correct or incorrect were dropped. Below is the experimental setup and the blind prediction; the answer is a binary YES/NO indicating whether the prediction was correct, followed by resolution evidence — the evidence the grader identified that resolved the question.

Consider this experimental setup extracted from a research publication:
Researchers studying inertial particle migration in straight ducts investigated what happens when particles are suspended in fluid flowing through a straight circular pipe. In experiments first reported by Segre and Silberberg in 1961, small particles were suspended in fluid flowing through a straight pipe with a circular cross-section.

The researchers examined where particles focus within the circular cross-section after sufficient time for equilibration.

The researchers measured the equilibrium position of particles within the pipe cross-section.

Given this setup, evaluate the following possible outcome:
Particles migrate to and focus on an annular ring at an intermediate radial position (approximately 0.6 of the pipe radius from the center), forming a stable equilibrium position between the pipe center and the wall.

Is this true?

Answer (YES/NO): YES